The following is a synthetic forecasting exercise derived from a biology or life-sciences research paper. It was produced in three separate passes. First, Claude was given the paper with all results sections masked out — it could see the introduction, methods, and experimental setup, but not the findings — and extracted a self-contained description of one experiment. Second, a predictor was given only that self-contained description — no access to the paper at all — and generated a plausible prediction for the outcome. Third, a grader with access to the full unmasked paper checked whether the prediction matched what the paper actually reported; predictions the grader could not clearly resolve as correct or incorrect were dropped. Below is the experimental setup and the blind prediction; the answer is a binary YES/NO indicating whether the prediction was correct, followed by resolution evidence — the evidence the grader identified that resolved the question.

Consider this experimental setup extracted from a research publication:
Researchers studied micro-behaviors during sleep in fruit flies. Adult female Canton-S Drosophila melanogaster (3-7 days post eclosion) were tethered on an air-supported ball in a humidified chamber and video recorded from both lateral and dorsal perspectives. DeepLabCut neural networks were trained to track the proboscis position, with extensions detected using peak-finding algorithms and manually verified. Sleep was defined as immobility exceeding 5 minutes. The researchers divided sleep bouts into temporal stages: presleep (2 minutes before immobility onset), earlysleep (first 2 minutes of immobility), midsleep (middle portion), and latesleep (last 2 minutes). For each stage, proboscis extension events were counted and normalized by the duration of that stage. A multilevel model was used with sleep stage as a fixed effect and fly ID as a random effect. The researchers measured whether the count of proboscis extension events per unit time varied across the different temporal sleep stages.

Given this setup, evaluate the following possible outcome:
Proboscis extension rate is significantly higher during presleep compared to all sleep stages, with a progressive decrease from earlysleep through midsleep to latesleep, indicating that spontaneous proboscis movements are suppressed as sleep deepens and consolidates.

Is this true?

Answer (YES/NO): NO